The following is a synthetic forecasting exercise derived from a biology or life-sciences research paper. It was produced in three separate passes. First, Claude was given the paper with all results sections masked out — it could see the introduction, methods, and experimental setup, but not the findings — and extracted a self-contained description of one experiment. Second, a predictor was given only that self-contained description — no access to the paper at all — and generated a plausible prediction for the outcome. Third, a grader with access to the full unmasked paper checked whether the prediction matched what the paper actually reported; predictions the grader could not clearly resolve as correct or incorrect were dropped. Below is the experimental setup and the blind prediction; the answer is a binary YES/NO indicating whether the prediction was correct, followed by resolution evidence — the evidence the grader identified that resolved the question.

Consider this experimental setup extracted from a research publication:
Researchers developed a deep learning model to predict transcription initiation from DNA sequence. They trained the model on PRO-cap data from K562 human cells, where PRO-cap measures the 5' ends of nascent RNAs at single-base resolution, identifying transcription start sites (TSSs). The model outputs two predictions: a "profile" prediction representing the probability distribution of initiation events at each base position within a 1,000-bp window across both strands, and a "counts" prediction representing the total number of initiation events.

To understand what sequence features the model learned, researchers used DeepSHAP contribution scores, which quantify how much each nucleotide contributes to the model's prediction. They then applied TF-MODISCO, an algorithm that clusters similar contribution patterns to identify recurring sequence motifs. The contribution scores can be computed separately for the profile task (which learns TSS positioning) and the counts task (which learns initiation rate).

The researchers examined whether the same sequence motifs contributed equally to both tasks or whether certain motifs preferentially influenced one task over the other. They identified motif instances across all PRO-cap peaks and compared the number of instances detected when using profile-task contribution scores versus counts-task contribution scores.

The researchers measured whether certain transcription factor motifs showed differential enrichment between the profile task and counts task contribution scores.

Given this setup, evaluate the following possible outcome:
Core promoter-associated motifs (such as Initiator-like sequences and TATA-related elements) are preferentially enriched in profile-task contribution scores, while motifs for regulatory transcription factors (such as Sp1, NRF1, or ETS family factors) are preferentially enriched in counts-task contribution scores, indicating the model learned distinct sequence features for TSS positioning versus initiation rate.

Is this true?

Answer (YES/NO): YES